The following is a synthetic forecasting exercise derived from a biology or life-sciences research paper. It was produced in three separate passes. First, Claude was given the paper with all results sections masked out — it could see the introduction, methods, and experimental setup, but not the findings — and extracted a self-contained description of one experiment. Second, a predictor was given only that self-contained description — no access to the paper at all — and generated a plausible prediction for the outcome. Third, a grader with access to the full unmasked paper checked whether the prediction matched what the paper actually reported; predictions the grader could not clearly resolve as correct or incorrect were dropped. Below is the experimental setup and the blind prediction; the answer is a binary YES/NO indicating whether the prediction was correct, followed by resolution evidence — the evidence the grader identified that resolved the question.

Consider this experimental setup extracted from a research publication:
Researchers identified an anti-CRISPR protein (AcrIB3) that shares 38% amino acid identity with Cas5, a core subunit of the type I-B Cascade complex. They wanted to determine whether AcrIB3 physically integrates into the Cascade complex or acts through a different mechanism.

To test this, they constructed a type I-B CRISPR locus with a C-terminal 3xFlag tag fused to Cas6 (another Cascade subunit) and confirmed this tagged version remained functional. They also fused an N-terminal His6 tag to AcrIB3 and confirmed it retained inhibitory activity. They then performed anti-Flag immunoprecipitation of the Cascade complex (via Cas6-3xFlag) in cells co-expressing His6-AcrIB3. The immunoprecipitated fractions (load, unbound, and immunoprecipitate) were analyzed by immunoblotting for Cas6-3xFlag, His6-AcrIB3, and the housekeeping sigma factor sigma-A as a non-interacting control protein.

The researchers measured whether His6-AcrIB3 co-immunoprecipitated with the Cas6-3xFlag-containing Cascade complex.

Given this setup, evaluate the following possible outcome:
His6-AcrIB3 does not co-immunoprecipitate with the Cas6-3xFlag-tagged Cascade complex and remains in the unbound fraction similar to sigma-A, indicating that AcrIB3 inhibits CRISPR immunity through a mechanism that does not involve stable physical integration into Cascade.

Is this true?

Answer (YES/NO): NO